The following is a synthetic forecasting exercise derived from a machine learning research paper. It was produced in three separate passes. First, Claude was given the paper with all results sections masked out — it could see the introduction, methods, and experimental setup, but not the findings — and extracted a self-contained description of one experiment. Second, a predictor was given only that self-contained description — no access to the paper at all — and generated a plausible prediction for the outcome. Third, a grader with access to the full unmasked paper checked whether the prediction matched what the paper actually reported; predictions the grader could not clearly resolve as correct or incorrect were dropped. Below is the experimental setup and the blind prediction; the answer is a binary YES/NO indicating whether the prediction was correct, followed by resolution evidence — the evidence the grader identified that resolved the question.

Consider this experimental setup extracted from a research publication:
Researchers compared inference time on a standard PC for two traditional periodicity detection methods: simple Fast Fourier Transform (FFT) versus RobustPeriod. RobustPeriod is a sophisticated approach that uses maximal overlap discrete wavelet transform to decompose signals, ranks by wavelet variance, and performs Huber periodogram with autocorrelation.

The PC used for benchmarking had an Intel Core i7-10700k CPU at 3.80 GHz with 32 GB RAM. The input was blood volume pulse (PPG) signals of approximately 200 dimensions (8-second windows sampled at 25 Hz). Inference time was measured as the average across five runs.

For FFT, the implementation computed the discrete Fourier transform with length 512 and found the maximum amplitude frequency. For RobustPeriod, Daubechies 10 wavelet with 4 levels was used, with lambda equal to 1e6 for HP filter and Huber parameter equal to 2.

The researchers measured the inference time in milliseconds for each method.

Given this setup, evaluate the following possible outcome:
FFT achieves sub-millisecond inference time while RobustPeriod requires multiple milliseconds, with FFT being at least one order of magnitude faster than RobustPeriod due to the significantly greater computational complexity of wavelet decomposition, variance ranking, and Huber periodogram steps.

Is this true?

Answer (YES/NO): YES